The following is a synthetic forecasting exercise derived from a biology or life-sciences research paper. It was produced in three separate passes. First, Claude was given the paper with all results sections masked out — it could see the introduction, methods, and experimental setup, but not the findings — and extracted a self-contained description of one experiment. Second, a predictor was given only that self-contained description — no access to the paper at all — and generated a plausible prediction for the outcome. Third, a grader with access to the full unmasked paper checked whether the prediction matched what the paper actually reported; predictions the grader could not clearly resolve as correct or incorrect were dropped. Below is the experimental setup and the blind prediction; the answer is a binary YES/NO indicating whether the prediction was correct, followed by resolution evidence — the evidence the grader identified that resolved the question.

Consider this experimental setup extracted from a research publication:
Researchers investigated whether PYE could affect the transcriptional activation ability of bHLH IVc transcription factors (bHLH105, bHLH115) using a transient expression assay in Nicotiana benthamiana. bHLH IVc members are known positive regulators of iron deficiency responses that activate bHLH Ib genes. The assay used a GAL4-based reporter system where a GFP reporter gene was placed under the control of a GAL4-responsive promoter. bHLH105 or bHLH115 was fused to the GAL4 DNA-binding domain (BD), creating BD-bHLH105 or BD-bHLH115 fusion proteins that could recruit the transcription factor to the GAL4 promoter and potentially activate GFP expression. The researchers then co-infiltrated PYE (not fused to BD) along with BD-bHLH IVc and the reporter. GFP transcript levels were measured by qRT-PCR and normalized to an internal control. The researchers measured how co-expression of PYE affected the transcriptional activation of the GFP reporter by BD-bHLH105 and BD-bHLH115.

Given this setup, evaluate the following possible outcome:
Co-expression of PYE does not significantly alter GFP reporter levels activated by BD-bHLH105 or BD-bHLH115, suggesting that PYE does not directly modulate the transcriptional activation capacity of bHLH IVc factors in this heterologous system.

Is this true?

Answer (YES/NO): NO